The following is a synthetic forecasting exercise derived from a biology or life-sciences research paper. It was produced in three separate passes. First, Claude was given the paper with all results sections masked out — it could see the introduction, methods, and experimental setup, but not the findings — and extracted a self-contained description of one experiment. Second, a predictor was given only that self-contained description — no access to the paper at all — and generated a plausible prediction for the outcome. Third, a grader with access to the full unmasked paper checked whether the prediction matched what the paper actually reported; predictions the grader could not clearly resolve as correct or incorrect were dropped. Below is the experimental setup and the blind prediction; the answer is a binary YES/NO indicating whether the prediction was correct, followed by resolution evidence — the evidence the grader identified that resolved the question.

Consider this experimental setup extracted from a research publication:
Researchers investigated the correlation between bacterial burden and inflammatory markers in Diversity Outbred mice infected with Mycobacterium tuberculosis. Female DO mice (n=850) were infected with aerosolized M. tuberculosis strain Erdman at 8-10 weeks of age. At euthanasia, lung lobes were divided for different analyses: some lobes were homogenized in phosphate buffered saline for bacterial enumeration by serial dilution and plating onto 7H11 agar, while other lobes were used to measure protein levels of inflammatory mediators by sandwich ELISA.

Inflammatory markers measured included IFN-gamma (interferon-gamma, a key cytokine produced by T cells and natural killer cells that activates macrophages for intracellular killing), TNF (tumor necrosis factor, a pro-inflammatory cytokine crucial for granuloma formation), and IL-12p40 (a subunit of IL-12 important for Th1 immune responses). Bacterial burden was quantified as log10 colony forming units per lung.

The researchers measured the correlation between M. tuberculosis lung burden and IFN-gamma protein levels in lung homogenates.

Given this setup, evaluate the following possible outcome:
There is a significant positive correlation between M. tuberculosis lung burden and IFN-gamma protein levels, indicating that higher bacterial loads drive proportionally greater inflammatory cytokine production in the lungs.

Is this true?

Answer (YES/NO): YES